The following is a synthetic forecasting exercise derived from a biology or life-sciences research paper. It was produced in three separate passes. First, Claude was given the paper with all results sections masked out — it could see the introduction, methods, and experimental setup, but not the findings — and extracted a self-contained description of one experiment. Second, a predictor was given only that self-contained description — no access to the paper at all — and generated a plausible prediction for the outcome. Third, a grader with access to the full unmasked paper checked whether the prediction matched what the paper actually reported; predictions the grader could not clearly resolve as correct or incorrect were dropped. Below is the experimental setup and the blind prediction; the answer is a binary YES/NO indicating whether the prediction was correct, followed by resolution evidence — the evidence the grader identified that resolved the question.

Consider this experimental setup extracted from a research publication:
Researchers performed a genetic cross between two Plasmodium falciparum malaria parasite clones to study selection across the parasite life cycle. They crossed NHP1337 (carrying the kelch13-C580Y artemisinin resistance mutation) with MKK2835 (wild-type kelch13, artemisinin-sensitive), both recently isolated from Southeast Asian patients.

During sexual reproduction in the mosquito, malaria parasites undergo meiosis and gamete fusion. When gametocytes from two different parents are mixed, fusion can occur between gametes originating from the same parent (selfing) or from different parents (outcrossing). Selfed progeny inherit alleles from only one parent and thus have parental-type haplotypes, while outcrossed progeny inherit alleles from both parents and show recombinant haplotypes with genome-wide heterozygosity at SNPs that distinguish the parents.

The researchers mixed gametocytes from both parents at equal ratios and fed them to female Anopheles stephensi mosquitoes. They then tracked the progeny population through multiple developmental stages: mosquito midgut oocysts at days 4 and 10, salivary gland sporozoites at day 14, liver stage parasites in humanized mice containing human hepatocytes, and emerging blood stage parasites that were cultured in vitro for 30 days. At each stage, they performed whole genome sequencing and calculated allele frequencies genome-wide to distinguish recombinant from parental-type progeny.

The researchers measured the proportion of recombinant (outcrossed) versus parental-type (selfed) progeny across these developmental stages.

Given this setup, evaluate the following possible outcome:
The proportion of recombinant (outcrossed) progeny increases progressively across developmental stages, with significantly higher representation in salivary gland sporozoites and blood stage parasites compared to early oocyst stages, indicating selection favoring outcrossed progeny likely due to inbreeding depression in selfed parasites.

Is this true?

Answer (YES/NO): NO